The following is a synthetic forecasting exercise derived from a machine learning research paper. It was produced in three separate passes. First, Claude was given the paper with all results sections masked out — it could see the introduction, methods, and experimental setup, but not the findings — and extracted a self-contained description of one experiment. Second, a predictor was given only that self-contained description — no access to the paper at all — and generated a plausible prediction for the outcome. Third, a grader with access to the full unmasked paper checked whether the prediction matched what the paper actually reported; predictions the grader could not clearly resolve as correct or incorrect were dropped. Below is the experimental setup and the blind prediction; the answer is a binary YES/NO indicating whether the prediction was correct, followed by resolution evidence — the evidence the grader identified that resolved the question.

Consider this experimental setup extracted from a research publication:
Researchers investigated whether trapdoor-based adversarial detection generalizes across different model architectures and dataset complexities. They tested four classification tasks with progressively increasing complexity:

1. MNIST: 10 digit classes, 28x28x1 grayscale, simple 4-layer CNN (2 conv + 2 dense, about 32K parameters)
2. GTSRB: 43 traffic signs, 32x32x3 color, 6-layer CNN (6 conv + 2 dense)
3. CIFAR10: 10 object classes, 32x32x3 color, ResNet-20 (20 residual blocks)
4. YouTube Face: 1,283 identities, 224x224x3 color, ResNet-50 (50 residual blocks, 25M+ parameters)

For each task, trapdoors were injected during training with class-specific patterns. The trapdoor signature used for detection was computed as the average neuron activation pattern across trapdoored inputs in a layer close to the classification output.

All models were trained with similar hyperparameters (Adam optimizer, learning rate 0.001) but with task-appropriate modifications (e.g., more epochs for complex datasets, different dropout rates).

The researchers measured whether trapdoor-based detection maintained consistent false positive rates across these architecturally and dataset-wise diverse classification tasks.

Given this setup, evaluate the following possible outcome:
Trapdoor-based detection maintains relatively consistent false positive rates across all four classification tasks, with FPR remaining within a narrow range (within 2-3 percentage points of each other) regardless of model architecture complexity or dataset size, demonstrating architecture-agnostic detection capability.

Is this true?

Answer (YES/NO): YES